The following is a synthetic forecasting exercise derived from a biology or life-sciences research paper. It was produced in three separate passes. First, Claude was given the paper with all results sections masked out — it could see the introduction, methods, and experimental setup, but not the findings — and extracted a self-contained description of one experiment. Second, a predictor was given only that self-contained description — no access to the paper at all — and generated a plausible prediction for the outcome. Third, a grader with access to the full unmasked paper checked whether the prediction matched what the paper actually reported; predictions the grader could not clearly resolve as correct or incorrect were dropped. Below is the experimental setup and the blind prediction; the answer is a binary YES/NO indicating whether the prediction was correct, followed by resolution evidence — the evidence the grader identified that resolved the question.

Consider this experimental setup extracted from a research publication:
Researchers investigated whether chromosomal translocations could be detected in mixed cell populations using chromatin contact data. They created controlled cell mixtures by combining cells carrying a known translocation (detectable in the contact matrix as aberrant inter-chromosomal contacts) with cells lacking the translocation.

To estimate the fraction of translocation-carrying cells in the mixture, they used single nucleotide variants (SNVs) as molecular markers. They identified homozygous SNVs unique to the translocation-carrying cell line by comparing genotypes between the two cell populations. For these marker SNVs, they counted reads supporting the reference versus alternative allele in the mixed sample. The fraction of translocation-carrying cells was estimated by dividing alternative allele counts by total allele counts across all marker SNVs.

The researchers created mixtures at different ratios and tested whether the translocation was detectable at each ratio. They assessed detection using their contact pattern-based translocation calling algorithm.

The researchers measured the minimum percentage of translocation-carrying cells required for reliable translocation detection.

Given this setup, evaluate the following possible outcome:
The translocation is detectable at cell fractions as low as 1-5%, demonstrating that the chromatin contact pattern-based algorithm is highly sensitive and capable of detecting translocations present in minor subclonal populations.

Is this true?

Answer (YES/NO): NO